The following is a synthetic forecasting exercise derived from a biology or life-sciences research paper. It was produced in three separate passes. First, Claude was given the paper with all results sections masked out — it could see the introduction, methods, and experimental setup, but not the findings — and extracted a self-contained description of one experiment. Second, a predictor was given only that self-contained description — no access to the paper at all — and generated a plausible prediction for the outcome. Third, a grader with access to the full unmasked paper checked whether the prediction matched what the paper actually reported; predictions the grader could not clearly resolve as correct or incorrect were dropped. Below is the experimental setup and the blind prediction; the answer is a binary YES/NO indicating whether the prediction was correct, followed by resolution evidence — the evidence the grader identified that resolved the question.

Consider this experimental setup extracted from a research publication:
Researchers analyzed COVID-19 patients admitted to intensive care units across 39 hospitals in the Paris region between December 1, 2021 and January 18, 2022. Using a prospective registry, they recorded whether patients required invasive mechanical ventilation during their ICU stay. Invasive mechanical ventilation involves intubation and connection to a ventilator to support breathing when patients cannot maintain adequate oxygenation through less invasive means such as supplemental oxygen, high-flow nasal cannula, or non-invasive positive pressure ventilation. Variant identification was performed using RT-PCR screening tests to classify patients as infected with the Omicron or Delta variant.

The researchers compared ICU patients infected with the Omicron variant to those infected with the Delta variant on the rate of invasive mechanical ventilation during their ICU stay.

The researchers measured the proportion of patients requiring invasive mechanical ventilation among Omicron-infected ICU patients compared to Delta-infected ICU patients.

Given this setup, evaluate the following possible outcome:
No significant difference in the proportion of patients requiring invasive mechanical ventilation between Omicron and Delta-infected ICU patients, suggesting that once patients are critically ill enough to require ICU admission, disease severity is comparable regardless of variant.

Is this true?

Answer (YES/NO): NO